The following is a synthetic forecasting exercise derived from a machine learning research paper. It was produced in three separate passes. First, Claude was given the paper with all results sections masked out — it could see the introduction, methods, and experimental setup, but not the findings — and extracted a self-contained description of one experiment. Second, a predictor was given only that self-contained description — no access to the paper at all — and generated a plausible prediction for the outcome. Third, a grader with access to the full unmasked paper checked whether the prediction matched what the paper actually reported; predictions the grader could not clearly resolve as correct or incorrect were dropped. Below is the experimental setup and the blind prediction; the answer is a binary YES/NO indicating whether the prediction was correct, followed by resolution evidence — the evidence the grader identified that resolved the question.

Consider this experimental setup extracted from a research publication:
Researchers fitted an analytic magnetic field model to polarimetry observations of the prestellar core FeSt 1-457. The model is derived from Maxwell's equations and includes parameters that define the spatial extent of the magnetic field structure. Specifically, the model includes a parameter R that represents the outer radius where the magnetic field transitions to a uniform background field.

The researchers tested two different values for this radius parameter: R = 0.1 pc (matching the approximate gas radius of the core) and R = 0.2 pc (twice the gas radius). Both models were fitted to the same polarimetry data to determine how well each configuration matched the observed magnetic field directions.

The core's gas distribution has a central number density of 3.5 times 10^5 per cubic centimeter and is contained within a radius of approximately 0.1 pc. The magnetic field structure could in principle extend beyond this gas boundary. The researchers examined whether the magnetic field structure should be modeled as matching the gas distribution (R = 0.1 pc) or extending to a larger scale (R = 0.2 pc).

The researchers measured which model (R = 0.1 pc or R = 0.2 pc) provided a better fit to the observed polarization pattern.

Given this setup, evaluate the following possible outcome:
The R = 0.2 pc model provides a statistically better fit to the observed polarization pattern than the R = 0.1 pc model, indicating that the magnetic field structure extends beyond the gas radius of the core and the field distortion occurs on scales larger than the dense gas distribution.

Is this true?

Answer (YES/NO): NO